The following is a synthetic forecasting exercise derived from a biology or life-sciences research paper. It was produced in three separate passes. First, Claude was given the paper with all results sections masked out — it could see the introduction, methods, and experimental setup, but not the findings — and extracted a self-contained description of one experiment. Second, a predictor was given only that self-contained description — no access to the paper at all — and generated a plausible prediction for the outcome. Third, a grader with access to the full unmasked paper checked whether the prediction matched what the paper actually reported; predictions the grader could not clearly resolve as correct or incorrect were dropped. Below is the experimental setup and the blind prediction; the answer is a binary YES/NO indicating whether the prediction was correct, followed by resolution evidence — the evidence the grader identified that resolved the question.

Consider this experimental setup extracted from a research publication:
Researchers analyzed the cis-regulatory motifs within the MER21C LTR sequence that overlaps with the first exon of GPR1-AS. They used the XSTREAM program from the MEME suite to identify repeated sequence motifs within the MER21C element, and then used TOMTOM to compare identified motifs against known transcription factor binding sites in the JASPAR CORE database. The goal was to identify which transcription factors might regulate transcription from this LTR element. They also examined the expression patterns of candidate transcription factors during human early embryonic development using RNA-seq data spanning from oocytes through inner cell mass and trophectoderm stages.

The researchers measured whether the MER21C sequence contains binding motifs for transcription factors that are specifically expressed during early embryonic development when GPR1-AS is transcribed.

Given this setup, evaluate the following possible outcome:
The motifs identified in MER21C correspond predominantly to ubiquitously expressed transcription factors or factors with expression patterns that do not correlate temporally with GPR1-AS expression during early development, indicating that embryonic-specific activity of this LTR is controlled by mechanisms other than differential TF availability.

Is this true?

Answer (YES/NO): NO